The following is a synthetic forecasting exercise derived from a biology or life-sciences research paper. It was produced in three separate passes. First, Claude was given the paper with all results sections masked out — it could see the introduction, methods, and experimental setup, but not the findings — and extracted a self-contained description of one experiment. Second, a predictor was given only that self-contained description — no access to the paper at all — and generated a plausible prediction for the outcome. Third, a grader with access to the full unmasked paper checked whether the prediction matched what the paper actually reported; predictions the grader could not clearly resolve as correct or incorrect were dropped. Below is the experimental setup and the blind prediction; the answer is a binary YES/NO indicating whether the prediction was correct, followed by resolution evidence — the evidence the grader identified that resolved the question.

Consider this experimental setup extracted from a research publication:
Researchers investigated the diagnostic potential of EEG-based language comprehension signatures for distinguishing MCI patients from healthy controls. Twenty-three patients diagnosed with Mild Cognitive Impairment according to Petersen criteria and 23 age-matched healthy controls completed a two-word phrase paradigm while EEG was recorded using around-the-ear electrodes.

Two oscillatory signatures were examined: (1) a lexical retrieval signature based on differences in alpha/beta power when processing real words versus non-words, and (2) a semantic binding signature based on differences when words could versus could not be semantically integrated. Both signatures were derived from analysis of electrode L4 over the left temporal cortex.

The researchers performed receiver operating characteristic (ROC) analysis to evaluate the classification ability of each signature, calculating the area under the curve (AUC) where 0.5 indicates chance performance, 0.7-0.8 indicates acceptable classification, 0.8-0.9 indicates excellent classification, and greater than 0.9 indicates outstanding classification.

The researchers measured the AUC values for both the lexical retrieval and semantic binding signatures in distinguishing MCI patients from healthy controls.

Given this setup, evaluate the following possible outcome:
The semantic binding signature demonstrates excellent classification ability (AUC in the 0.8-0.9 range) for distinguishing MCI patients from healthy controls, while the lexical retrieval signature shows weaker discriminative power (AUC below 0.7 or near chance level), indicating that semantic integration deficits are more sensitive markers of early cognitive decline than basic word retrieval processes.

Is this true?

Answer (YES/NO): NO